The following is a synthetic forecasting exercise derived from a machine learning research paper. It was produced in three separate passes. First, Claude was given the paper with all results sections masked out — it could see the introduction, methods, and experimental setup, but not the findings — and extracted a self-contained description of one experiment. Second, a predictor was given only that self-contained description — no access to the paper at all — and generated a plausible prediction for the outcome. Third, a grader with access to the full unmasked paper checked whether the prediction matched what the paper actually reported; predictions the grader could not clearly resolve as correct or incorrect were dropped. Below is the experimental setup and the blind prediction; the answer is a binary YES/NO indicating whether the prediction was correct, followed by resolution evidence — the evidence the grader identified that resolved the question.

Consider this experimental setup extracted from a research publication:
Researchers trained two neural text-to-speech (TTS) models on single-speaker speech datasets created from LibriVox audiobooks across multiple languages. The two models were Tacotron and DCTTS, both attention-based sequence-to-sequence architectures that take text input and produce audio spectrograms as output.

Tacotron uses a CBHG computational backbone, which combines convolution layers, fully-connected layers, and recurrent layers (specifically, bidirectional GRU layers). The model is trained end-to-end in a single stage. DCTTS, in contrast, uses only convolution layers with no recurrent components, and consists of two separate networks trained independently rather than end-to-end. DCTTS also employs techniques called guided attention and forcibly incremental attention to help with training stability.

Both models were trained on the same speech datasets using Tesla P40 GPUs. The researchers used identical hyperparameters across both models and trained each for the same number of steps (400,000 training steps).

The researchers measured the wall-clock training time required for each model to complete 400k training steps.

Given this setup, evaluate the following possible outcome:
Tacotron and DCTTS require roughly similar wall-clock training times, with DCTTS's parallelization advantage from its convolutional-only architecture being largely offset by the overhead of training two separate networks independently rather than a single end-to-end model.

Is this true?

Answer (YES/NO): NO